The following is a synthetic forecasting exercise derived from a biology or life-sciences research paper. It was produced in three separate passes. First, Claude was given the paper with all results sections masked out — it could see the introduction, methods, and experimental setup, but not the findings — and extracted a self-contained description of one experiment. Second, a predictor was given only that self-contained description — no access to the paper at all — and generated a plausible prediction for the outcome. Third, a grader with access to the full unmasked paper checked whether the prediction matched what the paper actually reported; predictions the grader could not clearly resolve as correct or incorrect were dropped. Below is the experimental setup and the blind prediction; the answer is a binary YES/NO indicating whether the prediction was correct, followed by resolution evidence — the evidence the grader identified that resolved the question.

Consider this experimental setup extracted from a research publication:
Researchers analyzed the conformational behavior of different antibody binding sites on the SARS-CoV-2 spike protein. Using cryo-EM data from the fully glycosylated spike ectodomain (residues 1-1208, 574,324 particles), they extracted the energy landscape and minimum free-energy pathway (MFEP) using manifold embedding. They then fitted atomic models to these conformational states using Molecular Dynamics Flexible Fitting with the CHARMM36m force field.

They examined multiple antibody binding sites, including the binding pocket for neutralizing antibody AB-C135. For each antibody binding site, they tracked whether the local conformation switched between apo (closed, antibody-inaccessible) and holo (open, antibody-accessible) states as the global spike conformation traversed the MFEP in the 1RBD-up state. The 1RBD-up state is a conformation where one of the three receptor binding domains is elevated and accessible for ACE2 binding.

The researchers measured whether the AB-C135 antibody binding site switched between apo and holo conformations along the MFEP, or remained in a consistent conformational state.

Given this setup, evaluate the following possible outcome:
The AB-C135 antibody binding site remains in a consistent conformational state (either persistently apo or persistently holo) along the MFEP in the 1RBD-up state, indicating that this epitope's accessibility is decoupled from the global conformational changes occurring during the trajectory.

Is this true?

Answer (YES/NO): YES